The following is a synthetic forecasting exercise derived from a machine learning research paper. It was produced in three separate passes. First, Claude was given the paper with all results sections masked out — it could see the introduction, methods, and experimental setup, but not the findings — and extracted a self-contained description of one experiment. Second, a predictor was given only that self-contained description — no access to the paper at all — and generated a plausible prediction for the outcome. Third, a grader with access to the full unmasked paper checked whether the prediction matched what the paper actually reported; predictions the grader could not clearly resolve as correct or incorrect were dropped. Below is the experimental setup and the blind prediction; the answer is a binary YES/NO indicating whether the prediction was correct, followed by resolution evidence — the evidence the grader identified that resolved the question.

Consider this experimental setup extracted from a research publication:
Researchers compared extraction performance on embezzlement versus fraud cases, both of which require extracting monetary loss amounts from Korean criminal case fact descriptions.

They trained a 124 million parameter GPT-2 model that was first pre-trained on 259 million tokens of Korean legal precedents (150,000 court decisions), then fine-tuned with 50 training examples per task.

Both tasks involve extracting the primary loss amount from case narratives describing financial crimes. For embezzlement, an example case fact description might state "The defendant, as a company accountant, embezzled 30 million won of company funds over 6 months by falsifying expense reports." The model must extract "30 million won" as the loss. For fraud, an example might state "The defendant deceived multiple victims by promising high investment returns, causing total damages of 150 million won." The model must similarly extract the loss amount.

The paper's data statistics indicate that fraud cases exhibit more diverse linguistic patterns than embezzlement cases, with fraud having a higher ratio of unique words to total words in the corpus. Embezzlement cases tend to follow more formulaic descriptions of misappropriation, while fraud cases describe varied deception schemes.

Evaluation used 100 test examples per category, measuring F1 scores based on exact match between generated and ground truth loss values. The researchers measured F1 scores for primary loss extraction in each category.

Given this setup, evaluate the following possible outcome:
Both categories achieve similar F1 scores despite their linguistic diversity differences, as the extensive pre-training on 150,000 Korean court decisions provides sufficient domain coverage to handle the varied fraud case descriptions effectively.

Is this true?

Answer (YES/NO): NO